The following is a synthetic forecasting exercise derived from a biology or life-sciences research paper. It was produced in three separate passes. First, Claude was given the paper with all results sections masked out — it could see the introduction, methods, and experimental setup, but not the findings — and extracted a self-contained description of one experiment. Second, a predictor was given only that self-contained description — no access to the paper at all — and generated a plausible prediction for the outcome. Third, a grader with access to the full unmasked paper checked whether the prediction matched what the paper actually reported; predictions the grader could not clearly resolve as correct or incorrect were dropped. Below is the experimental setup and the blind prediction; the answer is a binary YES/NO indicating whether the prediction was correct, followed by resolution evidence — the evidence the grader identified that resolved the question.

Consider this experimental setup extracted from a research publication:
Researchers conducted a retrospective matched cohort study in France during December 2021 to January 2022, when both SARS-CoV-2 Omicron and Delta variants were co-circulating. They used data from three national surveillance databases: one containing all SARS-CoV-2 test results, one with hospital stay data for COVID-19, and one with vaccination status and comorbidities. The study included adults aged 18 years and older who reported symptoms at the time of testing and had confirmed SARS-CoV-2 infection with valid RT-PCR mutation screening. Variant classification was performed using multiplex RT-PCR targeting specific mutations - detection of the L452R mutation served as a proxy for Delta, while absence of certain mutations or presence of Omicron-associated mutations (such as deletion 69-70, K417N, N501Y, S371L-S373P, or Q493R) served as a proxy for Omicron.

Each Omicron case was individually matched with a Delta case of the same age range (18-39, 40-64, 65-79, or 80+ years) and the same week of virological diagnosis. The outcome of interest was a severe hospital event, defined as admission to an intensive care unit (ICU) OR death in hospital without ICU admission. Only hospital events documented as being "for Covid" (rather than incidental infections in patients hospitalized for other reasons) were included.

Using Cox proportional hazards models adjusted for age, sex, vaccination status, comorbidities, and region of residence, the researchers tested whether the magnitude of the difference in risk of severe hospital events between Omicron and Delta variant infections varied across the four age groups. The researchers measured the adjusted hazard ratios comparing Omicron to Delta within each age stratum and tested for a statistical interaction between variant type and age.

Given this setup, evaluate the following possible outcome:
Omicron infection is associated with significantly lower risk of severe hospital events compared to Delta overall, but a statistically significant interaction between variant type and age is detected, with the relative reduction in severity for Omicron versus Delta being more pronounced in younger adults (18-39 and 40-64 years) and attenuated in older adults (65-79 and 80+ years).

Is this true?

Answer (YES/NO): YES